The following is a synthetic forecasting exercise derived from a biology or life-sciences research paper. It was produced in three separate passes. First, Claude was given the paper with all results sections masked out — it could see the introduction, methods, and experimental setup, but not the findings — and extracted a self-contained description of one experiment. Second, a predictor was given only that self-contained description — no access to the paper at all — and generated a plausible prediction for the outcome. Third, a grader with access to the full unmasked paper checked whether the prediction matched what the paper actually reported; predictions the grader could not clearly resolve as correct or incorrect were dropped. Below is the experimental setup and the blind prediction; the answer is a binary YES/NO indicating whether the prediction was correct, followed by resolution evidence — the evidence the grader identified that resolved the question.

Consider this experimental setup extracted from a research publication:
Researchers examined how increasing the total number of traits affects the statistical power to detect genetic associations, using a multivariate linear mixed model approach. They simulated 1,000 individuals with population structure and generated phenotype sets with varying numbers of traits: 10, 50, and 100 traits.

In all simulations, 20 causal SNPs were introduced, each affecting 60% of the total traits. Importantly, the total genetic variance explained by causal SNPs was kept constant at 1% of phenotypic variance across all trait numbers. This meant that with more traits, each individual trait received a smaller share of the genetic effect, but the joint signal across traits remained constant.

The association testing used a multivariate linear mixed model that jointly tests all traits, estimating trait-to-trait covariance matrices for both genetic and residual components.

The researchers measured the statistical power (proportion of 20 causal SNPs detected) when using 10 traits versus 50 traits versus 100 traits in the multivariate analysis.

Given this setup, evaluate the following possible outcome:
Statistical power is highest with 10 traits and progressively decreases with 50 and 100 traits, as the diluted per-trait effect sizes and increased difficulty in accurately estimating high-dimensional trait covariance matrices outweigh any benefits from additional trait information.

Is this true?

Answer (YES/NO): NO